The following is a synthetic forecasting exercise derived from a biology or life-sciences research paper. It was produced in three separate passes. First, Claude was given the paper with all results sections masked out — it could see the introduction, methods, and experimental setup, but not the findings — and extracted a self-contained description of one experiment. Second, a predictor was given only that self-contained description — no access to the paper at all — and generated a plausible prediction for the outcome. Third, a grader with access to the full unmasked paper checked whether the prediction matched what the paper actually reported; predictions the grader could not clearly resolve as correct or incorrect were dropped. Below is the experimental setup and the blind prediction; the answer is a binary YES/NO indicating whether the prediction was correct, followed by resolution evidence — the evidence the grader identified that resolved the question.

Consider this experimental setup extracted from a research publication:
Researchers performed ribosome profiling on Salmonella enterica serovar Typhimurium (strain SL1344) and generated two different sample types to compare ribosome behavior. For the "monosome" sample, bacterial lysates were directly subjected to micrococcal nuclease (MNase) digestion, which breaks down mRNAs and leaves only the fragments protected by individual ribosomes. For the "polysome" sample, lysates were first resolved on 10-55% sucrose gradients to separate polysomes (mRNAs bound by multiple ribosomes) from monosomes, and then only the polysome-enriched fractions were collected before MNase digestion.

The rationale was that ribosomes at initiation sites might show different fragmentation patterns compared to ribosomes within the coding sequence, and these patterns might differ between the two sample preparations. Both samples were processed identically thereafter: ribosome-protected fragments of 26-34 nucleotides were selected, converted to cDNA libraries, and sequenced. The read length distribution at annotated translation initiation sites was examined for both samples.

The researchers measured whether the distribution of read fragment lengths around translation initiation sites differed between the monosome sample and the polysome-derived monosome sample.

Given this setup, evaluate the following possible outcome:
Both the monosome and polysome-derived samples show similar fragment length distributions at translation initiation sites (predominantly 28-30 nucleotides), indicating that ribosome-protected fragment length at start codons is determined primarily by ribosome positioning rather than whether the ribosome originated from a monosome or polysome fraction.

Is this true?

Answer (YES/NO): YES